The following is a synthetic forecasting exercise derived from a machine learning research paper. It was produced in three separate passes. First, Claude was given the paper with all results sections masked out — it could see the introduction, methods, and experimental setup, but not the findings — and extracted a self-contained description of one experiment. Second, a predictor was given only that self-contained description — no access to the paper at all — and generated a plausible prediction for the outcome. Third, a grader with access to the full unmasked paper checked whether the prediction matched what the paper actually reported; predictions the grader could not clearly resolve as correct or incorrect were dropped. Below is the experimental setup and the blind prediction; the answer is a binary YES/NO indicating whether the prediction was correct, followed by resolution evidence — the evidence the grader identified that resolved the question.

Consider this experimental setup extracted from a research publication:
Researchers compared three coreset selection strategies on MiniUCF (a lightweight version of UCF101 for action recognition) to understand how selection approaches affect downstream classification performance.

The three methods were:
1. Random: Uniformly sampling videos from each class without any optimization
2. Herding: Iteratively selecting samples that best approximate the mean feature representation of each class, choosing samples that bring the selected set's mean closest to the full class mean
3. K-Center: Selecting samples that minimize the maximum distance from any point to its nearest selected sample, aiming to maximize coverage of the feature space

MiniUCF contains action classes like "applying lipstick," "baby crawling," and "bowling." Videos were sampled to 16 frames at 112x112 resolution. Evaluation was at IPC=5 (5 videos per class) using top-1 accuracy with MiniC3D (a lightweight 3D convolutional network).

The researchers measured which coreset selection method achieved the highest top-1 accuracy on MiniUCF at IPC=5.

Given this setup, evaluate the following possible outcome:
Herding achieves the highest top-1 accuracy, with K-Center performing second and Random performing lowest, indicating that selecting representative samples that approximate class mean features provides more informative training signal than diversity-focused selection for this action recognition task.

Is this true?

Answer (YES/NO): YES